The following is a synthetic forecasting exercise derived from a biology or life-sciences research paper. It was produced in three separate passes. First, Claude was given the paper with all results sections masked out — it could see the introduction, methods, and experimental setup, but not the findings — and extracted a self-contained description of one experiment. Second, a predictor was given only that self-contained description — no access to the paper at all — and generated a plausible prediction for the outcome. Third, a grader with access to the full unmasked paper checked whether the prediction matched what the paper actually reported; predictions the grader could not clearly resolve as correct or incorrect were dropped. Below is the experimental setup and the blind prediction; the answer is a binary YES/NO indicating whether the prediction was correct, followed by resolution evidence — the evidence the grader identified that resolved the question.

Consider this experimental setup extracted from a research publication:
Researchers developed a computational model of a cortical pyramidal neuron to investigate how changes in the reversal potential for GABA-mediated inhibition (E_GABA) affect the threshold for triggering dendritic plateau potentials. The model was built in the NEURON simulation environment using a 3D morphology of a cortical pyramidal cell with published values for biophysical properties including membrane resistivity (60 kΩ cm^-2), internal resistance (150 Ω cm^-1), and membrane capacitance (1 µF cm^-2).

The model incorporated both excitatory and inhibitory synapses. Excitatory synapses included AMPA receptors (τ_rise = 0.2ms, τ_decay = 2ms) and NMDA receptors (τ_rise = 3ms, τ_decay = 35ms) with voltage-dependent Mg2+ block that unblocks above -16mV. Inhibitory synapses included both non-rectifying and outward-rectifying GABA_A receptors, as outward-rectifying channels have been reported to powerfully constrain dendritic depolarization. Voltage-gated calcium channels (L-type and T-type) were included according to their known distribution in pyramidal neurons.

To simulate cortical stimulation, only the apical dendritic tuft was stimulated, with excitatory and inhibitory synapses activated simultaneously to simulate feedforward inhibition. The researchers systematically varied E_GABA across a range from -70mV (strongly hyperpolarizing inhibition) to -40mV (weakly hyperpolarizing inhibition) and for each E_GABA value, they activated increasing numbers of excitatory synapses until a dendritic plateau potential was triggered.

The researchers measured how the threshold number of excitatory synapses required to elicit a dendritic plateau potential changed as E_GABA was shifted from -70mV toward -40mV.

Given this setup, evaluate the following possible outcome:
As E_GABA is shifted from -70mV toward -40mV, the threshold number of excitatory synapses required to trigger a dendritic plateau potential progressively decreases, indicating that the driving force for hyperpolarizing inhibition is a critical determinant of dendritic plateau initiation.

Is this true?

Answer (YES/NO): YES